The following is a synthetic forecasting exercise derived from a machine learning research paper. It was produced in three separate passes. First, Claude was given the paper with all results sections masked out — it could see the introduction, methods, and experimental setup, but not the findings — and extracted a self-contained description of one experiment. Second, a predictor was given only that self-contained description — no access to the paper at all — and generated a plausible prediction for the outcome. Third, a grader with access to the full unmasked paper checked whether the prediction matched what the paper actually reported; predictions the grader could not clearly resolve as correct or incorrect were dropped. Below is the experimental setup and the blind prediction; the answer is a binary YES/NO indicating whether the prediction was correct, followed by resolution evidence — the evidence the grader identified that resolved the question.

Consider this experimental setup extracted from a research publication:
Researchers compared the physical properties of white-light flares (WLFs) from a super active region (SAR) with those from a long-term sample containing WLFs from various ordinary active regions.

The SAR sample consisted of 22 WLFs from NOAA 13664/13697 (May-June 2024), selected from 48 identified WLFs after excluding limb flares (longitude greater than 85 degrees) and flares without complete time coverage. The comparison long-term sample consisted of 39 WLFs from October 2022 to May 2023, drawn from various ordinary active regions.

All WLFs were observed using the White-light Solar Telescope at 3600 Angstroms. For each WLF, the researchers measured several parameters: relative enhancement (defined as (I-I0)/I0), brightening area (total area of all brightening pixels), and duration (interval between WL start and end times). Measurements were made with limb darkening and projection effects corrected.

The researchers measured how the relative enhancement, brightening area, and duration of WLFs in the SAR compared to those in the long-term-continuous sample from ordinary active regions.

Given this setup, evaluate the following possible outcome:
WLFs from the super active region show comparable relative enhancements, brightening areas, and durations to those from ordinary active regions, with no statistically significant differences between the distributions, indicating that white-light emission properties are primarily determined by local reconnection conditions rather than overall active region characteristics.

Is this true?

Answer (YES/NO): NO